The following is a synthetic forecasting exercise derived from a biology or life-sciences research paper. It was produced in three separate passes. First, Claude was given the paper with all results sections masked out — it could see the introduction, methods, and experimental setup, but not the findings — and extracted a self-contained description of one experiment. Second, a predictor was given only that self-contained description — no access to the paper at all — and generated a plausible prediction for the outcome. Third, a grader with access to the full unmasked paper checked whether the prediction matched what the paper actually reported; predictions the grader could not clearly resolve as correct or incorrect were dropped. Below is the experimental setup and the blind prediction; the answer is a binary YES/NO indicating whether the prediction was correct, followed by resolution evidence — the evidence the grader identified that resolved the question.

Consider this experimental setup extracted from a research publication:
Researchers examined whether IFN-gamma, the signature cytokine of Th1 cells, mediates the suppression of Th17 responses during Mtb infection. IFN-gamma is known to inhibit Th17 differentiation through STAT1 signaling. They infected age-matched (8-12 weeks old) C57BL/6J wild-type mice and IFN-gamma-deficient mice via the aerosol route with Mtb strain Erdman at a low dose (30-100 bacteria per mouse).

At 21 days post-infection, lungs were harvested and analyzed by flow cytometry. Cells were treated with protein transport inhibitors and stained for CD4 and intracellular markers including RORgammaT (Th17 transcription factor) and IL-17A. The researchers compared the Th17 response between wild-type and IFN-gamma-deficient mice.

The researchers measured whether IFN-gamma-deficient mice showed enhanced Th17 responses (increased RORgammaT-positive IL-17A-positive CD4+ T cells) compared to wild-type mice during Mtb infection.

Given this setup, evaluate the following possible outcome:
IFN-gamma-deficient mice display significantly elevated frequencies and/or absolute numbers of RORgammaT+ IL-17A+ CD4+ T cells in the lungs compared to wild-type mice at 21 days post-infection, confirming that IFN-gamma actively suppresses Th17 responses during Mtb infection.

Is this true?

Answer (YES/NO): NO